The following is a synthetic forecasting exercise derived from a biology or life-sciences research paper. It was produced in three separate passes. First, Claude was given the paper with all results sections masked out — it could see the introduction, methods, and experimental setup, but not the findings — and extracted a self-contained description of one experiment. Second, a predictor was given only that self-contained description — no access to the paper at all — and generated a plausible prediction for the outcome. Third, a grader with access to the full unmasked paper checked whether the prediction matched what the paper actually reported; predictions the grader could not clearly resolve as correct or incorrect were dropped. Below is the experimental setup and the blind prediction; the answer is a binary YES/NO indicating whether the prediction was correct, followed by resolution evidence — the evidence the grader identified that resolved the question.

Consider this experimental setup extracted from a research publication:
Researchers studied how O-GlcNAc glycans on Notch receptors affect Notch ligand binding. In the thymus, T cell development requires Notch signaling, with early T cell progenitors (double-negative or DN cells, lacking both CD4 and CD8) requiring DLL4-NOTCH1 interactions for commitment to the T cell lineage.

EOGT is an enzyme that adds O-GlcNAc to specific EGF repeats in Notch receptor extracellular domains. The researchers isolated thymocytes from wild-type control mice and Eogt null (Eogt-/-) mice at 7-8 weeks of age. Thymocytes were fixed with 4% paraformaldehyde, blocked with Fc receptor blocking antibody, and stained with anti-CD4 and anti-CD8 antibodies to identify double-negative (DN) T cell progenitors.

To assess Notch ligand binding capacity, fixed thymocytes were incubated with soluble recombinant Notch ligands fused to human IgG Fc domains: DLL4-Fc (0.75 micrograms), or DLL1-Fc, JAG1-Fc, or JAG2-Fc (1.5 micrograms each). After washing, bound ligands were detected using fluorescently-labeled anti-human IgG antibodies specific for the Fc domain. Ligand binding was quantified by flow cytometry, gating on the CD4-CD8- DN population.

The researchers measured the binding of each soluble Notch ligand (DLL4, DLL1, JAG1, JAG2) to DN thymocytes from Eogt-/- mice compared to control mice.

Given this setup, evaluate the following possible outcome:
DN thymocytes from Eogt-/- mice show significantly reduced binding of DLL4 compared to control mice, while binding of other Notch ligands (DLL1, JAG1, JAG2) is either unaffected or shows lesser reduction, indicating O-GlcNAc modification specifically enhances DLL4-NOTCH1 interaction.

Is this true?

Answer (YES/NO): NO